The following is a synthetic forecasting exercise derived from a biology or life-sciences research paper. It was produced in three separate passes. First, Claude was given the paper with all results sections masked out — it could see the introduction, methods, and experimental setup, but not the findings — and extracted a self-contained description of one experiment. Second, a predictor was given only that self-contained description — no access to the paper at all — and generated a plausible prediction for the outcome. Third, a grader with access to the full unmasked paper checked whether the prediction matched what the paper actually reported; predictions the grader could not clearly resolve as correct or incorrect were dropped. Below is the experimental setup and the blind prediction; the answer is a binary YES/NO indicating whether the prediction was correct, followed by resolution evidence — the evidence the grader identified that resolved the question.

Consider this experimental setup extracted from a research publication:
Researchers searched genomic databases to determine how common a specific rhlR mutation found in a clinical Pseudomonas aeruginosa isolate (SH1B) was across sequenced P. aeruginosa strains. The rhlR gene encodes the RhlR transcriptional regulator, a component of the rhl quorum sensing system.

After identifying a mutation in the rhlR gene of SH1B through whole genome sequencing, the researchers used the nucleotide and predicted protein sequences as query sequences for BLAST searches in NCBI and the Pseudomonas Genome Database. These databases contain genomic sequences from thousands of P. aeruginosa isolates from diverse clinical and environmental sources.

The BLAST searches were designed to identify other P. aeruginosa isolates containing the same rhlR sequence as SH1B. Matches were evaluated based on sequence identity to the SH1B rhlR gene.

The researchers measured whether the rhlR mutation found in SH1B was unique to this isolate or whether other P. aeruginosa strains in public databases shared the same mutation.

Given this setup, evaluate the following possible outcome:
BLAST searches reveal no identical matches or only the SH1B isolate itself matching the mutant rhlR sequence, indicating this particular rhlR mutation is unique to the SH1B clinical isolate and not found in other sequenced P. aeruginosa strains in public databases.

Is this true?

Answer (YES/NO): NO